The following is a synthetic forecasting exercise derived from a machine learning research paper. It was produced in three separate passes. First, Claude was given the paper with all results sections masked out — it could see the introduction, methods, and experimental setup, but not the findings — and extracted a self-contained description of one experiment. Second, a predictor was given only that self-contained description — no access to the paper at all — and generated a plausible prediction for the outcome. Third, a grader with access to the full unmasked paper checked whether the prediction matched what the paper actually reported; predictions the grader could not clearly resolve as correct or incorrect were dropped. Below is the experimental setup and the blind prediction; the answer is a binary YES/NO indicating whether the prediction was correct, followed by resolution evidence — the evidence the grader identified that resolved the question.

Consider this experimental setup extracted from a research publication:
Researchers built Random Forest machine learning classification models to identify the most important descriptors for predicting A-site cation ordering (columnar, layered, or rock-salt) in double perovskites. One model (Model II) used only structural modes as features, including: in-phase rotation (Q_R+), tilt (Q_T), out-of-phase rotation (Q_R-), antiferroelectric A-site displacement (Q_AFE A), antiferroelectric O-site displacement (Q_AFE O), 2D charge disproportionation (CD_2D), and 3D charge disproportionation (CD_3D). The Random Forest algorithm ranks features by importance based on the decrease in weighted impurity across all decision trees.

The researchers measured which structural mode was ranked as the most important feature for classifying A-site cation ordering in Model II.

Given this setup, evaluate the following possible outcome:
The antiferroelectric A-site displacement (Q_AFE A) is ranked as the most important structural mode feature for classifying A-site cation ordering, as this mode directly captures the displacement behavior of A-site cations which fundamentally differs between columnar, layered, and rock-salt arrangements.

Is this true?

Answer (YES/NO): NO